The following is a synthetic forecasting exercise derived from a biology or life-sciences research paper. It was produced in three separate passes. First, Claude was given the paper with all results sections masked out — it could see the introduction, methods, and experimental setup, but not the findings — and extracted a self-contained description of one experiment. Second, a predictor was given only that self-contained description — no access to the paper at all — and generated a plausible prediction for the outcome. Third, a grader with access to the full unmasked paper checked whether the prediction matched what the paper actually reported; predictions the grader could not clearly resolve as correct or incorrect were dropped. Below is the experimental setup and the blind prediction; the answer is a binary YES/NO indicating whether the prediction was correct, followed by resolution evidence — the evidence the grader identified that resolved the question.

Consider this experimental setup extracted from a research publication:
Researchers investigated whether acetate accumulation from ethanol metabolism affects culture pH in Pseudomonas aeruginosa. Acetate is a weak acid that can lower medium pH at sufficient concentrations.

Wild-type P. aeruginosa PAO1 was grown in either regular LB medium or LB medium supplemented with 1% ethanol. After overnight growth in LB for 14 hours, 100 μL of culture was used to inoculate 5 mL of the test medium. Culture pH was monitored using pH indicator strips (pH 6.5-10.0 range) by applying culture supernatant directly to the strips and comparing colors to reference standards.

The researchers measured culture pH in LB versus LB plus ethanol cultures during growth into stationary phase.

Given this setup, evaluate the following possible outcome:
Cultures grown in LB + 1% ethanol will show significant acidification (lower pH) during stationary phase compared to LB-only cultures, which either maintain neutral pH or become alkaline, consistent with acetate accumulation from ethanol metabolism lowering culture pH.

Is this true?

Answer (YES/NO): YES